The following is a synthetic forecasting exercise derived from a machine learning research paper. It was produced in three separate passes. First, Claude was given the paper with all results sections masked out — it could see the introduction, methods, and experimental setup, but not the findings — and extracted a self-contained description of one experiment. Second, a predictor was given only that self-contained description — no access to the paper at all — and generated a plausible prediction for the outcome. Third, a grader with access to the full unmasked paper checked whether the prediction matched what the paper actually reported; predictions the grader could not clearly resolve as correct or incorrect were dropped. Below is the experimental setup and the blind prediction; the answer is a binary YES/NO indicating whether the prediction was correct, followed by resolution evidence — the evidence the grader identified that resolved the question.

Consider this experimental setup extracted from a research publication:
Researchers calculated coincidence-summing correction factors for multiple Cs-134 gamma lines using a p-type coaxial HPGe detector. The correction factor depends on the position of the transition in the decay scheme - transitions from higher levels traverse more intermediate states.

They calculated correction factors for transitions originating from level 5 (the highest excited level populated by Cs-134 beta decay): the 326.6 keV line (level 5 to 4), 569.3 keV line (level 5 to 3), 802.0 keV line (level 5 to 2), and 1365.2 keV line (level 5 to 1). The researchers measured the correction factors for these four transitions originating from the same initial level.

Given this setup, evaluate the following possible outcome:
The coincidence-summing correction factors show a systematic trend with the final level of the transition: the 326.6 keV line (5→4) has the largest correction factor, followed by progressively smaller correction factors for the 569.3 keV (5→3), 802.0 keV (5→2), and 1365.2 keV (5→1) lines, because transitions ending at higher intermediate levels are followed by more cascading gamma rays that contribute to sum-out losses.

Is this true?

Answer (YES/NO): YES